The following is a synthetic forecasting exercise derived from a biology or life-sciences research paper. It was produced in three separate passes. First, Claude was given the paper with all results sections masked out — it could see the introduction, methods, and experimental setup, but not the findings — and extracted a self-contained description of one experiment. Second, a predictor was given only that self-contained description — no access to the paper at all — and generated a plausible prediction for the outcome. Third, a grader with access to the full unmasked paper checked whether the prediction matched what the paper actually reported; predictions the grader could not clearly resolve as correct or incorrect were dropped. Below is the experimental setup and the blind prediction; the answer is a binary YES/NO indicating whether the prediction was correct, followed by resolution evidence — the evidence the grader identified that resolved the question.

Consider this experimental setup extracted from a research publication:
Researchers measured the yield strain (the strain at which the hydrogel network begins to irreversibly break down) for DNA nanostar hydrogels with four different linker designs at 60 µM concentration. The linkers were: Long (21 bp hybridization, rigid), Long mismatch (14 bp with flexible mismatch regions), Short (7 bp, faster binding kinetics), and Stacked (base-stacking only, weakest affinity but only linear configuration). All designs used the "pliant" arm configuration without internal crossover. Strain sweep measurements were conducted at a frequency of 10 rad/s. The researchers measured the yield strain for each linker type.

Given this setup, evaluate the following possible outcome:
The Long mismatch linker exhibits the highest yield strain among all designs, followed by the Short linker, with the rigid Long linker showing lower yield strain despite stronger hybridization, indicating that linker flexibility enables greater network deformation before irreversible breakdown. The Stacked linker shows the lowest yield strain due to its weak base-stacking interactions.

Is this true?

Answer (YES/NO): NO